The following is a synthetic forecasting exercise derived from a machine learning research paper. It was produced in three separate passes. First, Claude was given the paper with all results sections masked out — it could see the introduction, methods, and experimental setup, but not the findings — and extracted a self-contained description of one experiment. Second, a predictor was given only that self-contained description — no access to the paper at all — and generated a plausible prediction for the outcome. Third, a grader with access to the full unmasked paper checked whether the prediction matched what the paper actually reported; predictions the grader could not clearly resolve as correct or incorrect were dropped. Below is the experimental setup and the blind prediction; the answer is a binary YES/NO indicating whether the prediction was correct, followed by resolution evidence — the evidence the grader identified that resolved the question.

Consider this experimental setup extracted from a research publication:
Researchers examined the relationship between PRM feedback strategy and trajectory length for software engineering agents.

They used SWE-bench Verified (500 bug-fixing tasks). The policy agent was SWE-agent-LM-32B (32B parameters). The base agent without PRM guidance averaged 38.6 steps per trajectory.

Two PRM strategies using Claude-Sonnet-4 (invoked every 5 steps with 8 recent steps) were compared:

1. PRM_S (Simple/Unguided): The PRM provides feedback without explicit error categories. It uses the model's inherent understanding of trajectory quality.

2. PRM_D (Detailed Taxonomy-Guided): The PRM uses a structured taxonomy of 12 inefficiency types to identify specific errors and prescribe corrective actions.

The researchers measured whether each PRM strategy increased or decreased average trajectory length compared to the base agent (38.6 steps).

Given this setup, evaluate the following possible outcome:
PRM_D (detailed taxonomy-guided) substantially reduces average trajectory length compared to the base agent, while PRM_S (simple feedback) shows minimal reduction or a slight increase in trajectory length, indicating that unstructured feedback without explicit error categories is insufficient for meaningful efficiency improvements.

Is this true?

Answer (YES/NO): NO